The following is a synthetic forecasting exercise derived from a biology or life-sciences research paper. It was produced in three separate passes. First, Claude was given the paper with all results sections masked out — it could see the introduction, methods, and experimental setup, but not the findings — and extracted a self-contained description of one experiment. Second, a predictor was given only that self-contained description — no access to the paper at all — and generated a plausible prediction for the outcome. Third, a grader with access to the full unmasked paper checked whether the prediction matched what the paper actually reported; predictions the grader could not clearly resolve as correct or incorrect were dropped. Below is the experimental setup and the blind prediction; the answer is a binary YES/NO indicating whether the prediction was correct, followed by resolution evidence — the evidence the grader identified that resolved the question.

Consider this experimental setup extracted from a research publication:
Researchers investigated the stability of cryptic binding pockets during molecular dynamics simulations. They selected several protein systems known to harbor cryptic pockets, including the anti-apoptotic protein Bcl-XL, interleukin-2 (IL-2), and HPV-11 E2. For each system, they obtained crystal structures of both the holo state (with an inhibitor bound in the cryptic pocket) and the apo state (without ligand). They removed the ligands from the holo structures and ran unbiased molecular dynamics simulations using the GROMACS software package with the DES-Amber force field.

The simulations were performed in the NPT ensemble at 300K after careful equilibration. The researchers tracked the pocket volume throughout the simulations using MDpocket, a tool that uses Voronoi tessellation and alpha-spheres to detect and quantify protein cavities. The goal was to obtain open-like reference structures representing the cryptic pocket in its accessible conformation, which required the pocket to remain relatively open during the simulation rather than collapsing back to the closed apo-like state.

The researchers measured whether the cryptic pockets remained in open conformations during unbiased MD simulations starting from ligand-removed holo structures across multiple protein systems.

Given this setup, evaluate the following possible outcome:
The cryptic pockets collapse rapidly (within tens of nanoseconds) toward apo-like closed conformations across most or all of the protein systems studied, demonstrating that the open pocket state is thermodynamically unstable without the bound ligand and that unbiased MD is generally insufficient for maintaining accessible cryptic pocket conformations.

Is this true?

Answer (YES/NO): NO